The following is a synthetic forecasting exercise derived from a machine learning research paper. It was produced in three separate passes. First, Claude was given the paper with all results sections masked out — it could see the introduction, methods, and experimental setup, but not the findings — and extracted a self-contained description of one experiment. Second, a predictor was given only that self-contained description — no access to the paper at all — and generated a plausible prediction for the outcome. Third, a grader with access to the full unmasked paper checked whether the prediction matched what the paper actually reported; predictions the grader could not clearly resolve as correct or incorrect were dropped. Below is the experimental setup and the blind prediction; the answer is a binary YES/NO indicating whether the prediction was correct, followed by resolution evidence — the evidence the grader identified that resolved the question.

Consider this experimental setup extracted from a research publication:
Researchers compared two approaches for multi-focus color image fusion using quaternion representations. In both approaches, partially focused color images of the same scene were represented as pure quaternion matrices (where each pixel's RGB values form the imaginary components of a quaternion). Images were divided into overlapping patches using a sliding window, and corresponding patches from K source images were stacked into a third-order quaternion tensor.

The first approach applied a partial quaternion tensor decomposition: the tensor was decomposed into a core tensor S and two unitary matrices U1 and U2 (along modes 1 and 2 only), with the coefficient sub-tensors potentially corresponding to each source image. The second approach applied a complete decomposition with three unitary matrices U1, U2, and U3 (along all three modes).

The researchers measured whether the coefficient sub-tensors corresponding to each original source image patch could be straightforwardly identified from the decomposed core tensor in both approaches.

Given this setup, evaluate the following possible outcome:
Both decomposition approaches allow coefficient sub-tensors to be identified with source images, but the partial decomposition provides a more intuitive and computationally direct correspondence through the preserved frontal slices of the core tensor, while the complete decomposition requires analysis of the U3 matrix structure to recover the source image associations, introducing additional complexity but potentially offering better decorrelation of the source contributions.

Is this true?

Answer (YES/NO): NO